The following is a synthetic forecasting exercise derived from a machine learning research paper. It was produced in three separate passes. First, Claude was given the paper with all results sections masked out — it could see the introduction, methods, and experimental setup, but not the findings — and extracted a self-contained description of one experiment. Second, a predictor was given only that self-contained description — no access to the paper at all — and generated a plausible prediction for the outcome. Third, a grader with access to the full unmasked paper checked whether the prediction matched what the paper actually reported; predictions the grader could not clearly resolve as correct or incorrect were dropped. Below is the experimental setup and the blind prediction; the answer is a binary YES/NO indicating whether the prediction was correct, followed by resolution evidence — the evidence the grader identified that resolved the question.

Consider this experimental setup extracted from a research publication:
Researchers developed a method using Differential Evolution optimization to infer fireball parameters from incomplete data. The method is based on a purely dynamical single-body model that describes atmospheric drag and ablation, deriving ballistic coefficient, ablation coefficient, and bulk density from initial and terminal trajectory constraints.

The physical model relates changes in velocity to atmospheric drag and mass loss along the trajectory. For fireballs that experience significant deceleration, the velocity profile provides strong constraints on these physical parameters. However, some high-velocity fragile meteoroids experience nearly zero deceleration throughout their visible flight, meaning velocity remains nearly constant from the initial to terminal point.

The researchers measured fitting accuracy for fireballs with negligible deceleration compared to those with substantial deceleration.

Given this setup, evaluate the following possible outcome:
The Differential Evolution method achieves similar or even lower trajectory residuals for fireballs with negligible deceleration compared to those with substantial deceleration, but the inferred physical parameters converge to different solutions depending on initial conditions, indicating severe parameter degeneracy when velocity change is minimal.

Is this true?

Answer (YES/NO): NO